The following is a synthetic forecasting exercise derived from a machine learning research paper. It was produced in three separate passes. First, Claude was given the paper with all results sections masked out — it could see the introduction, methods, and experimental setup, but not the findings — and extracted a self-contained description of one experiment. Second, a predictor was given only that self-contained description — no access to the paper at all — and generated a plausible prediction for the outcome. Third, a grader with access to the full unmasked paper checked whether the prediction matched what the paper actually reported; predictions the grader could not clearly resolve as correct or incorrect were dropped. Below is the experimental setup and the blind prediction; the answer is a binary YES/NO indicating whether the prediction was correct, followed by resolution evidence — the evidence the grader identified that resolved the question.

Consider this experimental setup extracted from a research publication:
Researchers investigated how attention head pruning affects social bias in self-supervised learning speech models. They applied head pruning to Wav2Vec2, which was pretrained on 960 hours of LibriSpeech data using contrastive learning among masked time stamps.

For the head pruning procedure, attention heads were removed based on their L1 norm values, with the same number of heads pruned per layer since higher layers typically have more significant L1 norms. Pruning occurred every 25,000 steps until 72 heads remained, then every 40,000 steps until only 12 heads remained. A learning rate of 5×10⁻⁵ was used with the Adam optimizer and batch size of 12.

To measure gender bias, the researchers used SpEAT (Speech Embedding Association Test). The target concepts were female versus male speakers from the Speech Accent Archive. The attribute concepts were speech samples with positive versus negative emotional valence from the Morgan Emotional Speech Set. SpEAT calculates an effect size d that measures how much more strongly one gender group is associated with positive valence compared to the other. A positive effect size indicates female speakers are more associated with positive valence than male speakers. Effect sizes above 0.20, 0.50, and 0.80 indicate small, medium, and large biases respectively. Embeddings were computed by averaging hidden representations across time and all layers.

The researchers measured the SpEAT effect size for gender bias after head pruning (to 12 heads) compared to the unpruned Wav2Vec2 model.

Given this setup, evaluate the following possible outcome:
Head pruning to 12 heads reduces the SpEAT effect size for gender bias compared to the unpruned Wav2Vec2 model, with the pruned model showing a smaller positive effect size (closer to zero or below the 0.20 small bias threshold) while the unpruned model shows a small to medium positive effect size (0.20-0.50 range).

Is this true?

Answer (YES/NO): NO